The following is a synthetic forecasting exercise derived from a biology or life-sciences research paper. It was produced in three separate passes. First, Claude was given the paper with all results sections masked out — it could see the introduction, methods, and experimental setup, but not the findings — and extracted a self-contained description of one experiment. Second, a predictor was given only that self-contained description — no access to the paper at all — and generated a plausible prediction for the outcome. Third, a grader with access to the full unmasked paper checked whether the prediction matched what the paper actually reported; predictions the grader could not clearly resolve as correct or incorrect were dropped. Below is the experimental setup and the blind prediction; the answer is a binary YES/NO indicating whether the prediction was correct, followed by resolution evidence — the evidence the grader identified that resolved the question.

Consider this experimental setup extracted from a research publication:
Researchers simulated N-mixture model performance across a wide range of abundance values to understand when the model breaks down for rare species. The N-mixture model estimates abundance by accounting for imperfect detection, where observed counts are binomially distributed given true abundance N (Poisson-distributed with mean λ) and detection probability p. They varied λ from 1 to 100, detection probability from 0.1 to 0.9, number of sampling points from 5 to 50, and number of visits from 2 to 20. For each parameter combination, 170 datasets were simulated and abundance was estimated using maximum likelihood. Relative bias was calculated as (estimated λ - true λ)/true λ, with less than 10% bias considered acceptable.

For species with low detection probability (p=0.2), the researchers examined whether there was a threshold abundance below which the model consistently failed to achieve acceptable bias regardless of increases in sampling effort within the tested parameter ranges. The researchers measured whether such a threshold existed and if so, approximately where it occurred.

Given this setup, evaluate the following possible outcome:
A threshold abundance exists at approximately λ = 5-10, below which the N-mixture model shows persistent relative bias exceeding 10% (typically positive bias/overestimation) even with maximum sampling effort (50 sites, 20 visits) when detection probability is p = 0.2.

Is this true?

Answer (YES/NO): YES